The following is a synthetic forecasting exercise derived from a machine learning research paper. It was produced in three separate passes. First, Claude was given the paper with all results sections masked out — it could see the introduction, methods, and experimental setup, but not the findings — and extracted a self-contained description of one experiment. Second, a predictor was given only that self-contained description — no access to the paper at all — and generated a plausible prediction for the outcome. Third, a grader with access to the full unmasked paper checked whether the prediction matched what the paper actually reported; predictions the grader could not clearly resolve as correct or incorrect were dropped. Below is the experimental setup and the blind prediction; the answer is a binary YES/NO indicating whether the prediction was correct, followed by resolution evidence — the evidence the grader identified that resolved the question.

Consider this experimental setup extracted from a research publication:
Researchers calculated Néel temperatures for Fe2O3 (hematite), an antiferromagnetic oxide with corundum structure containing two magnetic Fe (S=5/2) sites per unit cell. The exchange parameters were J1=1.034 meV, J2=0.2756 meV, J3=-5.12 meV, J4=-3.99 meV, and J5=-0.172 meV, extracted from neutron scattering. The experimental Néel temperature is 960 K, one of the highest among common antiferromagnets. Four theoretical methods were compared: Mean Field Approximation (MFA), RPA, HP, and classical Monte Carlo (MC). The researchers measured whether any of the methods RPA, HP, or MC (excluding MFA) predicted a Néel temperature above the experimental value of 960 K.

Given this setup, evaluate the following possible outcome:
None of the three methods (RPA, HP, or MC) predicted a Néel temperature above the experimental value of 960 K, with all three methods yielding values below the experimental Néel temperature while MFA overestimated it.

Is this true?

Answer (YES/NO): NO